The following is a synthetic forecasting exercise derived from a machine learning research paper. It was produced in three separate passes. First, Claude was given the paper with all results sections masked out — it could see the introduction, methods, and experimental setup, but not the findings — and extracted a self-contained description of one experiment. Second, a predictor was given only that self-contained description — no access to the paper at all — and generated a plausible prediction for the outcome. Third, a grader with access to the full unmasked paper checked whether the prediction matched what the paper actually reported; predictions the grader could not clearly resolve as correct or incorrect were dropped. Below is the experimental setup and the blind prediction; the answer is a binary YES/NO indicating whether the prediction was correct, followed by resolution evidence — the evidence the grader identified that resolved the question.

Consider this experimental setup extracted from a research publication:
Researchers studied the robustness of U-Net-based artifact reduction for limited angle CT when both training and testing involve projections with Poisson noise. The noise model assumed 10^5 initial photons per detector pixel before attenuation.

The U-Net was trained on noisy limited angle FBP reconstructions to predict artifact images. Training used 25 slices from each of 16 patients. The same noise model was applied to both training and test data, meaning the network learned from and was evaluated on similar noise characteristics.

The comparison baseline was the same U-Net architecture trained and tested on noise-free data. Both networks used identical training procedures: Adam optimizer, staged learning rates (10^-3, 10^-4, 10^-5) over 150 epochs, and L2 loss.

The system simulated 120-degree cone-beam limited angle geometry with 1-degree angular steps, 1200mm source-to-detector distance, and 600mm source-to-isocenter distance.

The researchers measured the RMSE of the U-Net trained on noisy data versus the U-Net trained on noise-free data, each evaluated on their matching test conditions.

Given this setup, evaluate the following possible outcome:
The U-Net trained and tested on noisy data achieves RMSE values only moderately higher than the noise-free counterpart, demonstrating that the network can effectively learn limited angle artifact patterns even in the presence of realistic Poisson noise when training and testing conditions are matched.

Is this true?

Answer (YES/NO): NO